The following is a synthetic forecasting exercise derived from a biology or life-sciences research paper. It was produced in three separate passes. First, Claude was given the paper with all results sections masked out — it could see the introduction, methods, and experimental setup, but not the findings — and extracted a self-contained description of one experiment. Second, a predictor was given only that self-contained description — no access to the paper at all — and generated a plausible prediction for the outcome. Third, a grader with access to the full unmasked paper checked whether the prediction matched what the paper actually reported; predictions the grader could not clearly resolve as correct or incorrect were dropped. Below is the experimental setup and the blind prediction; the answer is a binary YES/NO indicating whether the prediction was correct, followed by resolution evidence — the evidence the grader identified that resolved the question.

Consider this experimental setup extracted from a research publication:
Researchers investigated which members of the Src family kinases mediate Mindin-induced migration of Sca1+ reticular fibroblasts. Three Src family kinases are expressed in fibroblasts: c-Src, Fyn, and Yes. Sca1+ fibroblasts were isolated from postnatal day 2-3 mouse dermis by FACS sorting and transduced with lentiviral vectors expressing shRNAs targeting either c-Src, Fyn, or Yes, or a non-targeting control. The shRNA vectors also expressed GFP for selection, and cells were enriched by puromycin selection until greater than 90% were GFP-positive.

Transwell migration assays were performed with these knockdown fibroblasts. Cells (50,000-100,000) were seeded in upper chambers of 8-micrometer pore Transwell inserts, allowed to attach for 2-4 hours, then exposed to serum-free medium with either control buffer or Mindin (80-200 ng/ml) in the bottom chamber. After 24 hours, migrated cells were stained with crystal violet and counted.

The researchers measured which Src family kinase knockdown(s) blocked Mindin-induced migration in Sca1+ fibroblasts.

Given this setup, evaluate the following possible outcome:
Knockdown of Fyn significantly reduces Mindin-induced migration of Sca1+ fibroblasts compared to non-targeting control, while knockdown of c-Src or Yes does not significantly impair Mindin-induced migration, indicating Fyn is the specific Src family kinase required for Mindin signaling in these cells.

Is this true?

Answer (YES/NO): YES